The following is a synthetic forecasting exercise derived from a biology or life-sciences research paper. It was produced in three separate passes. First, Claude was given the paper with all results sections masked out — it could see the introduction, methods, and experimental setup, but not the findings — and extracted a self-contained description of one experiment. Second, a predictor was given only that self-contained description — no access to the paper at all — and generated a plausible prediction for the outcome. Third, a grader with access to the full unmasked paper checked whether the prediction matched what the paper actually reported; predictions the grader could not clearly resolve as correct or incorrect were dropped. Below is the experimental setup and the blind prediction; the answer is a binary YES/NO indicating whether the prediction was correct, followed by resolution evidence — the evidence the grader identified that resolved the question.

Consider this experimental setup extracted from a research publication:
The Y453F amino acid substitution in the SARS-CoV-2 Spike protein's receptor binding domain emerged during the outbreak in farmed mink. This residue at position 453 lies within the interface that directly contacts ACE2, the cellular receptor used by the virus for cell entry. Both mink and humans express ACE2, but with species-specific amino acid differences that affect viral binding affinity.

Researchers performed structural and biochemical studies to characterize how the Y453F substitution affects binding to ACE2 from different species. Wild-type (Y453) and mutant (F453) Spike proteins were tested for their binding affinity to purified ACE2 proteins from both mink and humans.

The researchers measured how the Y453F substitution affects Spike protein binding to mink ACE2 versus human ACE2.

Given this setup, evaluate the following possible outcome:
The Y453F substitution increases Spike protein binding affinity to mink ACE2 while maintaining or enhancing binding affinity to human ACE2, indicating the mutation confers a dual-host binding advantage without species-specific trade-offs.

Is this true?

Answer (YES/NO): YES